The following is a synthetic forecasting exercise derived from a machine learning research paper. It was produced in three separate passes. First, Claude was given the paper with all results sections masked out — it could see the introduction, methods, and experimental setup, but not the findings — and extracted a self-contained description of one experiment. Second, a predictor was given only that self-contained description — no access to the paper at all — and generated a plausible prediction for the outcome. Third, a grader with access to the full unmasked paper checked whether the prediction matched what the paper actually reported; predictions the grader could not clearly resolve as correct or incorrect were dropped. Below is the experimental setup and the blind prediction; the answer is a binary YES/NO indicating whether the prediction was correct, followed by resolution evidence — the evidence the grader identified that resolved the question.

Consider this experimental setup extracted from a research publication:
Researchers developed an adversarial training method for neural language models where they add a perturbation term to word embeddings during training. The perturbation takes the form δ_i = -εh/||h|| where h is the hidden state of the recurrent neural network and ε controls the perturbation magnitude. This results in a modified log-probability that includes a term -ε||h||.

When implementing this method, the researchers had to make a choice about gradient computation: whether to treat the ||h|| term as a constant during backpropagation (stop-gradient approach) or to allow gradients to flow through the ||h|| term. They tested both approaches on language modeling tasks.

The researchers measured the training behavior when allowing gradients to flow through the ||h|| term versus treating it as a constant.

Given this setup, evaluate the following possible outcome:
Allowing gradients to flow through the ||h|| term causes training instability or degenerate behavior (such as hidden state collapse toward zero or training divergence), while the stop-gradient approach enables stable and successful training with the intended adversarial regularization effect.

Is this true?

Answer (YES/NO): YES